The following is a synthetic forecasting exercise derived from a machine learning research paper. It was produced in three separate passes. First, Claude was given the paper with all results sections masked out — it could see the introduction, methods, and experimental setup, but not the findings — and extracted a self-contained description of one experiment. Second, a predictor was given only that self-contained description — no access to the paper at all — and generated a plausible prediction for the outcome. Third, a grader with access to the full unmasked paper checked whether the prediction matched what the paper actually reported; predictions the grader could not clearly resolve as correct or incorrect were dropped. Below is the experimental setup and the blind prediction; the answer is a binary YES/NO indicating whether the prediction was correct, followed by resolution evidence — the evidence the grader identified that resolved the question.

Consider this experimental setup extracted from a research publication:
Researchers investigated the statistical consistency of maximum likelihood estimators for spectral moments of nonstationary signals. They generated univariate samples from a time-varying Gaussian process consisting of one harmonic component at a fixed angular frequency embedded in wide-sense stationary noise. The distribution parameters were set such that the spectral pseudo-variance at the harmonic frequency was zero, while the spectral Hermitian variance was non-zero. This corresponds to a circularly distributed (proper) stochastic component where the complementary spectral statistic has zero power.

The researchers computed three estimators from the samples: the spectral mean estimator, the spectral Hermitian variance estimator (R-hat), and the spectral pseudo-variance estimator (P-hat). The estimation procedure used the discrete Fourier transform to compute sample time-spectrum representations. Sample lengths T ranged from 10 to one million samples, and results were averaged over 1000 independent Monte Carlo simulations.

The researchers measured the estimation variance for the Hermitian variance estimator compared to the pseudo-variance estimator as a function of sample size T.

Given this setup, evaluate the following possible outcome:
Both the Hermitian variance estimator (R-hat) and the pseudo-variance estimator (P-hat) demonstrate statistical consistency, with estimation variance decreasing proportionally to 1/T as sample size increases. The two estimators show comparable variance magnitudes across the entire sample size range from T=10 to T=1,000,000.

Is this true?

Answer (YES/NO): NO